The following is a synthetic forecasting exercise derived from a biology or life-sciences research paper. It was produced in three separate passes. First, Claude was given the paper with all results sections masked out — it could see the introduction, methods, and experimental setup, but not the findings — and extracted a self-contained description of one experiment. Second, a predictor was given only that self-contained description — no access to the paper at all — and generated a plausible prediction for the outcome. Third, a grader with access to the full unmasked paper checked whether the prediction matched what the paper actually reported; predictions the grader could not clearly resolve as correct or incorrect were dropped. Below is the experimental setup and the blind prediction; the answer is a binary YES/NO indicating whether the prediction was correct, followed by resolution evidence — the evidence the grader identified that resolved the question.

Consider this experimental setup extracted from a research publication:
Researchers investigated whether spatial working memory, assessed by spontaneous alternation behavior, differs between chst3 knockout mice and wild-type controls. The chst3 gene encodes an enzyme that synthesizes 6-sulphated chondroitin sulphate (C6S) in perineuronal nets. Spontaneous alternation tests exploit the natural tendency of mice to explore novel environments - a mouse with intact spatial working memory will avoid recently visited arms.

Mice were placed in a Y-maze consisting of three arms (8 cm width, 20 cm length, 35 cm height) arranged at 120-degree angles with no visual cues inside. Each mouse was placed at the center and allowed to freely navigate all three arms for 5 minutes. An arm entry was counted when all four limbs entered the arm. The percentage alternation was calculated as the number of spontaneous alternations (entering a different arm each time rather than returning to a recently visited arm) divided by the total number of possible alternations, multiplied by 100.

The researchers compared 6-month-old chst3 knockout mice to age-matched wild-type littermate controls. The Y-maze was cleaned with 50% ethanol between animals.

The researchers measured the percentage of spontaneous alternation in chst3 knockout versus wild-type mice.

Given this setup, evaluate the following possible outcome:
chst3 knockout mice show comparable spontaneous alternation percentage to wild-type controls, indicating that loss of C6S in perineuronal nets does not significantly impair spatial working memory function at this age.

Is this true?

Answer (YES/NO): NO